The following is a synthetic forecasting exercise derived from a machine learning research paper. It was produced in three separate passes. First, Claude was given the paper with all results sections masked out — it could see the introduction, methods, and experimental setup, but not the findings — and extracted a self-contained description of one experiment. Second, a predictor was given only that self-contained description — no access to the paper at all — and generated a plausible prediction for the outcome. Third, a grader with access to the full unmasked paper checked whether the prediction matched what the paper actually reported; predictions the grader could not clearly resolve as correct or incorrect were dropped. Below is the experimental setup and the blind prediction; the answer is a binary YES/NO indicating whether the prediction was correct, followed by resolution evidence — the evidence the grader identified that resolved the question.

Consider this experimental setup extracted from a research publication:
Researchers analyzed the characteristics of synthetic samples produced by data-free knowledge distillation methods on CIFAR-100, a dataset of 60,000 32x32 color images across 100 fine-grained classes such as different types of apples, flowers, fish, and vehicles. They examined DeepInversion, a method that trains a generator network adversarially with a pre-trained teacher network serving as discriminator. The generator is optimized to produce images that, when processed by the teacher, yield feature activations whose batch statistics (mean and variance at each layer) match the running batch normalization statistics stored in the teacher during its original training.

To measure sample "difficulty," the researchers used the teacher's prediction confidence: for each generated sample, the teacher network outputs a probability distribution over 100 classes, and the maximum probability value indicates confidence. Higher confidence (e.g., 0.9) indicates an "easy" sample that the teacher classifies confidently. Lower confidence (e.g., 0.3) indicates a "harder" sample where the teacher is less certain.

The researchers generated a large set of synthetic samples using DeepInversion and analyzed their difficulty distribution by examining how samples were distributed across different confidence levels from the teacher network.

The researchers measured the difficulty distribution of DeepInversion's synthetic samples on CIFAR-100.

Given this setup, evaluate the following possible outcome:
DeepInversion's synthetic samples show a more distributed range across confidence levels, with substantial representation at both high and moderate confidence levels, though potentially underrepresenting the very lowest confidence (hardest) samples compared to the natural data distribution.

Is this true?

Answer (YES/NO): NO